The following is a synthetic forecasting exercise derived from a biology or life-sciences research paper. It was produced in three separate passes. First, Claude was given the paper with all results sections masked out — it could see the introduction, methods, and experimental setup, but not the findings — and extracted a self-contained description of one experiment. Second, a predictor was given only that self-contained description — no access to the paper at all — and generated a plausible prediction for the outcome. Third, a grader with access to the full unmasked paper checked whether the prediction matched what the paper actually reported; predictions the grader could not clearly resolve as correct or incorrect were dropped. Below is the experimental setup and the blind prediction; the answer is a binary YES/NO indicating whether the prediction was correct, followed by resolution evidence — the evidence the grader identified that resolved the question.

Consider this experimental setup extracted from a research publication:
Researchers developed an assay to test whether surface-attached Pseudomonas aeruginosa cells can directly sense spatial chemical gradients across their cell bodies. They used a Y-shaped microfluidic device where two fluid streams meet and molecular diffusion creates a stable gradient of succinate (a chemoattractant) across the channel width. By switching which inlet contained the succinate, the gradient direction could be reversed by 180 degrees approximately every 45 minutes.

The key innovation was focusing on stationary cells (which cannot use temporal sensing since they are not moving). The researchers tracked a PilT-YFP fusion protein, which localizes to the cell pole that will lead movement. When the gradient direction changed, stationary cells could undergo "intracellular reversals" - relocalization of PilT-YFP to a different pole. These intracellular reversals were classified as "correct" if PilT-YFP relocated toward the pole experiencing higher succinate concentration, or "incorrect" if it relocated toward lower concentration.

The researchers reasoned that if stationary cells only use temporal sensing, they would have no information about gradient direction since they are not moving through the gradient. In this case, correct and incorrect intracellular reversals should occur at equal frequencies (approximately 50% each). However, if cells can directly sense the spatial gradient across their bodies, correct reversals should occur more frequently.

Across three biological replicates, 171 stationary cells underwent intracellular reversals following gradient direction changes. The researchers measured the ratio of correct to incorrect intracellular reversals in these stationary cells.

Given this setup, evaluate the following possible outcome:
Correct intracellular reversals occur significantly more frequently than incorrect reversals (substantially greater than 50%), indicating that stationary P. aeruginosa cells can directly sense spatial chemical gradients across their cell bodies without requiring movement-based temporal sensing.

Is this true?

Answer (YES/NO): YES